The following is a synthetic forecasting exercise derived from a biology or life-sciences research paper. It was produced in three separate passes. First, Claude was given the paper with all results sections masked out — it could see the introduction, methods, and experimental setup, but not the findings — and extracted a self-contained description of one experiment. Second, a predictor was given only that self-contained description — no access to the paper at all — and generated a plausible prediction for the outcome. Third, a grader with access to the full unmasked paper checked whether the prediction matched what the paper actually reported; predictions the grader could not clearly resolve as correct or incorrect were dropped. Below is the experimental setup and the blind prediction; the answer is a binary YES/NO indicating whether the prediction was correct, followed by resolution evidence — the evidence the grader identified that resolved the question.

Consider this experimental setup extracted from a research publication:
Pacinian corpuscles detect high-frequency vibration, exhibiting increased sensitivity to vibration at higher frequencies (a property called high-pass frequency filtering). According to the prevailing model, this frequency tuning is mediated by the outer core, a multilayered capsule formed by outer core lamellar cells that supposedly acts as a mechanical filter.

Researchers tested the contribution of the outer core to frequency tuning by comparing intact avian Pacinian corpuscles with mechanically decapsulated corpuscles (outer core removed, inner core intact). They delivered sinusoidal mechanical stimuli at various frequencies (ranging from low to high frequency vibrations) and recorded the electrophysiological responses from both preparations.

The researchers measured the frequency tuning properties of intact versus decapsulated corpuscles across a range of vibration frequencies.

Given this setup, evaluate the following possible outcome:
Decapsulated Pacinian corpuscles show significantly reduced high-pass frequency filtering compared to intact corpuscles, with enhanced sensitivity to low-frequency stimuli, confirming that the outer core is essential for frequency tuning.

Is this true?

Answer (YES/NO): NO